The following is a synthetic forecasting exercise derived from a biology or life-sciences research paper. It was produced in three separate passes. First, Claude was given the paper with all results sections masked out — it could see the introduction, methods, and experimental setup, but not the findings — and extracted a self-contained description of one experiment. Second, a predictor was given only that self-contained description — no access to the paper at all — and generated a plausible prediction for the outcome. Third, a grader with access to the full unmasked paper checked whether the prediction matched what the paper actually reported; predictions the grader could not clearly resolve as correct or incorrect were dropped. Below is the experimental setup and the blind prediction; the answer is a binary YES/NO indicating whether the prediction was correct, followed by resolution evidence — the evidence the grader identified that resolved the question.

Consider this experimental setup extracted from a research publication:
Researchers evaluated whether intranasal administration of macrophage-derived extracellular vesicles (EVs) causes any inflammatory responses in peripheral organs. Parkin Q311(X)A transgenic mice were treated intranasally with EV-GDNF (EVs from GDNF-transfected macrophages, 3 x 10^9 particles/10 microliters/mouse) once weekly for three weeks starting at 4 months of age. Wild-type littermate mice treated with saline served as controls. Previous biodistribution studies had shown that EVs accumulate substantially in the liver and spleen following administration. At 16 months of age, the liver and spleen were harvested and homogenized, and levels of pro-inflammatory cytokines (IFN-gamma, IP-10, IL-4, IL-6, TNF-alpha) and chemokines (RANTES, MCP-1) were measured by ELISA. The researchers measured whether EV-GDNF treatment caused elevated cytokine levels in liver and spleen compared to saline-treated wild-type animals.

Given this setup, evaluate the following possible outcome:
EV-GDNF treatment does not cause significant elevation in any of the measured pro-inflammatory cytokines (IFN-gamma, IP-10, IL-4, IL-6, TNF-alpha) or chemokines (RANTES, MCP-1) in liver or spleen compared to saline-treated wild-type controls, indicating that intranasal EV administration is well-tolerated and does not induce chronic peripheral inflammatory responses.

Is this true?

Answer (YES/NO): YES